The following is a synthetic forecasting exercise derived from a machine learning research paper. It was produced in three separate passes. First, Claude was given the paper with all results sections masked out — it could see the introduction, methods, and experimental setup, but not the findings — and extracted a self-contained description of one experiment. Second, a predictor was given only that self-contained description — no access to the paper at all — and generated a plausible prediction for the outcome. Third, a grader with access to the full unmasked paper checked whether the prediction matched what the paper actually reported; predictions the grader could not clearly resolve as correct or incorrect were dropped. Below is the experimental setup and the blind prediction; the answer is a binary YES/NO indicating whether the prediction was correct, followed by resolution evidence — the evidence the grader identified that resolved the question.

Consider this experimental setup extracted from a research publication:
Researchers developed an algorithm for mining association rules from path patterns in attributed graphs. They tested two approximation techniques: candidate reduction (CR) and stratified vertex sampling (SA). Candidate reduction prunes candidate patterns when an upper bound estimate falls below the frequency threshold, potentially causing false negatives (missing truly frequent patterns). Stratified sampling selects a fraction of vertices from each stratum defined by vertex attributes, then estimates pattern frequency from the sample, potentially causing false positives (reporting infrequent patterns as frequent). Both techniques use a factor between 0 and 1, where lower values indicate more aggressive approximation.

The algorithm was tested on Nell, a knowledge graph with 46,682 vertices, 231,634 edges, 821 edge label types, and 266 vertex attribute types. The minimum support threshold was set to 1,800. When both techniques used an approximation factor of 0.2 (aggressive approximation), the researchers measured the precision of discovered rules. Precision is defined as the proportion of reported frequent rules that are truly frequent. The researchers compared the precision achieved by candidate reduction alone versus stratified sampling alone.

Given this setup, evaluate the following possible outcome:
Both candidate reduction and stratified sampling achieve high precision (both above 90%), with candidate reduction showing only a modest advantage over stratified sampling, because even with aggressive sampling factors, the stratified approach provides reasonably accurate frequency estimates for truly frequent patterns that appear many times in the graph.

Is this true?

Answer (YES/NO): NO